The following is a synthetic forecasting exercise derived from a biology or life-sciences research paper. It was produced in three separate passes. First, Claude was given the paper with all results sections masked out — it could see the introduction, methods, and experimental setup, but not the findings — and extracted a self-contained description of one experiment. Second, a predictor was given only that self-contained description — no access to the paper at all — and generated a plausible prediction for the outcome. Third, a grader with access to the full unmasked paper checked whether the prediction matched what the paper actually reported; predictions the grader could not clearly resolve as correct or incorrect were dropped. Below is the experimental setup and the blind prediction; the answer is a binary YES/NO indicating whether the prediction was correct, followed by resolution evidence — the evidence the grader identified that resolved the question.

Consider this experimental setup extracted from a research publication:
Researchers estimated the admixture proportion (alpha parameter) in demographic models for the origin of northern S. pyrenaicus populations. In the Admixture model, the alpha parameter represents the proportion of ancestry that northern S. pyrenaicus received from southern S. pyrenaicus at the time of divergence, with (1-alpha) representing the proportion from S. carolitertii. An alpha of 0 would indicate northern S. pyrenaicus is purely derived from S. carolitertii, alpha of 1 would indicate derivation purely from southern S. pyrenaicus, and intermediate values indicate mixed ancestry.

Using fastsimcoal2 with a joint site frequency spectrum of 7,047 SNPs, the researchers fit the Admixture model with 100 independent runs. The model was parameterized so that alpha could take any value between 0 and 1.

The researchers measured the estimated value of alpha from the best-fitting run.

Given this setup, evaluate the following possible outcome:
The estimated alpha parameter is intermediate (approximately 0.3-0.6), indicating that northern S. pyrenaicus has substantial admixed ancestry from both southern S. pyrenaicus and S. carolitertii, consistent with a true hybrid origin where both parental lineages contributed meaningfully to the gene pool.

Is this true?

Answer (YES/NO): NO